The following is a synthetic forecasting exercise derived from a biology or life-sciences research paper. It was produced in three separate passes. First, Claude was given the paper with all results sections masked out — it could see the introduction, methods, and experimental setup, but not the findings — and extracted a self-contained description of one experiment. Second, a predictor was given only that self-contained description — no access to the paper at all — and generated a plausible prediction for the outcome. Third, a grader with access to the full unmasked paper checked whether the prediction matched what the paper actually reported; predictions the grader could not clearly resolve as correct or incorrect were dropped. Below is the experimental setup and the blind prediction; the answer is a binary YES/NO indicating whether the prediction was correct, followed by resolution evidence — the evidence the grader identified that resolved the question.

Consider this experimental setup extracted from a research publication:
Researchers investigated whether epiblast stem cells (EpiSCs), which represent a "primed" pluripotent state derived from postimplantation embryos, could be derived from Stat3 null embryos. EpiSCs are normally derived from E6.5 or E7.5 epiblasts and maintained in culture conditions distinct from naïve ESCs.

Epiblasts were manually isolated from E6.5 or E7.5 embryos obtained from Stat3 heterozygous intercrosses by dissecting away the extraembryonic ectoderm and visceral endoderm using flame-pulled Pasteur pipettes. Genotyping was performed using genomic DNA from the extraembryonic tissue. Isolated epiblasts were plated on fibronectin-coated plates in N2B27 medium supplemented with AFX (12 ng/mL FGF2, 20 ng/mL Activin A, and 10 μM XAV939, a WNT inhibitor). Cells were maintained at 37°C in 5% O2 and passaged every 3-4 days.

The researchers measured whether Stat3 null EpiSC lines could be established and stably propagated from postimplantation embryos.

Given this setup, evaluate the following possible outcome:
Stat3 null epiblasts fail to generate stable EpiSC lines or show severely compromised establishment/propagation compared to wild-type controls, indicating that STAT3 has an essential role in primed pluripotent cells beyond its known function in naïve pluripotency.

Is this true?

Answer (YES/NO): NO